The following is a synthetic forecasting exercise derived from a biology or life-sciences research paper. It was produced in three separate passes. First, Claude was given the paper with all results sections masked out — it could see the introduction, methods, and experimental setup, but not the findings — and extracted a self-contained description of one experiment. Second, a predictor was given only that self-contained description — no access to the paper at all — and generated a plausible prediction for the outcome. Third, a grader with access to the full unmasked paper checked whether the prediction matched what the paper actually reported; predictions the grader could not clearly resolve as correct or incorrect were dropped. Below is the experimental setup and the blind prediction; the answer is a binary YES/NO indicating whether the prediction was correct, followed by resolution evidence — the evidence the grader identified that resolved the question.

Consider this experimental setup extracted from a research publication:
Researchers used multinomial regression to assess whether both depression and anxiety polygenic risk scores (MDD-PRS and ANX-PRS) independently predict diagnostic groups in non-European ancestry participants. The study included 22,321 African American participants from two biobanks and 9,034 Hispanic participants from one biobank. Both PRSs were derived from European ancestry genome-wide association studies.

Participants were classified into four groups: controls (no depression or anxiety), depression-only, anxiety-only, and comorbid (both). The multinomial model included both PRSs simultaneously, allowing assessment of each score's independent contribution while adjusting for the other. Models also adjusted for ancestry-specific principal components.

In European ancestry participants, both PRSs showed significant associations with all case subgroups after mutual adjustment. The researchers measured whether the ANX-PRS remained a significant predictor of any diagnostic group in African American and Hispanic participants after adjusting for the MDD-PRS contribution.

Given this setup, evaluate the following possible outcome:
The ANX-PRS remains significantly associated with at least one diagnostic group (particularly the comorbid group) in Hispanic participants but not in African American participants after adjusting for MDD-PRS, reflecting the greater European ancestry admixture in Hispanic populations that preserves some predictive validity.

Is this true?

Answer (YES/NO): NO